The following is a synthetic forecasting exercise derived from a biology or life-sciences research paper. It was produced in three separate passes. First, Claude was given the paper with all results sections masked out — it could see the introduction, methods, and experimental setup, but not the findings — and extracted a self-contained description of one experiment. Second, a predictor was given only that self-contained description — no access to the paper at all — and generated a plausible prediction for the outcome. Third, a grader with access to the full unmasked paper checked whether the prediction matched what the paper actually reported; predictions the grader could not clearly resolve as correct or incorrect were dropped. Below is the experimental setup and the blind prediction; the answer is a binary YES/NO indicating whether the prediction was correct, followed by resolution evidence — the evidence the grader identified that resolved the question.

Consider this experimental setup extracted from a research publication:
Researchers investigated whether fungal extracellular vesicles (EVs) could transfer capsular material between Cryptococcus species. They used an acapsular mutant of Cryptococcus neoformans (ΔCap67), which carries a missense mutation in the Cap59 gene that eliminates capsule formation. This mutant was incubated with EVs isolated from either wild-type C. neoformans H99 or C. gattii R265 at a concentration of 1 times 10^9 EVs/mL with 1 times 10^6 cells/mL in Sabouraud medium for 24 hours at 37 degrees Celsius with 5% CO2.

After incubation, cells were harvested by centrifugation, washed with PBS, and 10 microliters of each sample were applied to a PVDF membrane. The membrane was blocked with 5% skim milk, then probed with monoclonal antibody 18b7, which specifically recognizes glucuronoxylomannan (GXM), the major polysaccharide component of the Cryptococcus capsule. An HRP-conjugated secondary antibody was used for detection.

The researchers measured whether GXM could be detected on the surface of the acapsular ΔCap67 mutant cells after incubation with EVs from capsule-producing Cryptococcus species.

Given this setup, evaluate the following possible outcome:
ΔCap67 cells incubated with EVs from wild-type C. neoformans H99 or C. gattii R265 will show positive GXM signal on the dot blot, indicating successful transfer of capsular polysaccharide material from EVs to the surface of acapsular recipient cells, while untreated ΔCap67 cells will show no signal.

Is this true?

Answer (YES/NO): YES